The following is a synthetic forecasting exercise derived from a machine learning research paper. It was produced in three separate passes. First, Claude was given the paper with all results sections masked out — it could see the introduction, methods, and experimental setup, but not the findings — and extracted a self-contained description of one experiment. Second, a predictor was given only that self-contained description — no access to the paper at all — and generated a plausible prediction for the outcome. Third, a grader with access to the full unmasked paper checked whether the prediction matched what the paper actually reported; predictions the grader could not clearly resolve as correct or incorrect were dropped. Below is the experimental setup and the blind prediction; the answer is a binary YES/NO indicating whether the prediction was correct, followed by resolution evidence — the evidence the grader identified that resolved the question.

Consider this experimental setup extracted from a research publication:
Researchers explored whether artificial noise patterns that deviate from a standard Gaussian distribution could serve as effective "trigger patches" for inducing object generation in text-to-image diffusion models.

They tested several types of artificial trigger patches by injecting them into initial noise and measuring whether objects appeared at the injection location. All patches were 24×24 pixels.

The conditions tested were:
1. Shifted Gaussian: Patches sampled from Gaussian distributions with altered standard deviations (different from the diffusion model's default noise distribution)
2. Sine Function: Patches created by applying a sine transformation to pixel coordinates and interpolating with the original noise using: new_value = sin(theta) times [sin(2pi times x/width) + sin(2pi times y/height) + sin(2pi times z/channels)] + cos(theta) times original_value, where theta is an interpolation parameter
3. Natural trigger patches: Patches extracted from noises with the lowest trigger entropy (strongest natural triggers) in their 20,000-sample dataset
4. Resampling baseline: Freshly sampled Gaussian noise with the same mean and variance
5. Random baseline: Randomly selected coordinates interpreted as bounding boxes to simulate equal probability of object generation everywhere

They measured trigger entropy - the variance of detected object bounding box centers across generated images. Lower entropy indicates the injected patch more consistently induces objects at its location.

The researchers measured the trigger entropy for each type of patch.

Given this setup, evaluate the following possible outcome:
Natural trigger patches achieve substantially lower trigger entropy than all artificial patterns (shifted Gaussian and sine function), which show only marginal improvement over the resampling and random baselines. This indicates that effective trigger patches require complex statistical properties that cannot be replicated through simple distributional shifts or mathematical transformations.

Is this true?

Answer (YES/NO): NO